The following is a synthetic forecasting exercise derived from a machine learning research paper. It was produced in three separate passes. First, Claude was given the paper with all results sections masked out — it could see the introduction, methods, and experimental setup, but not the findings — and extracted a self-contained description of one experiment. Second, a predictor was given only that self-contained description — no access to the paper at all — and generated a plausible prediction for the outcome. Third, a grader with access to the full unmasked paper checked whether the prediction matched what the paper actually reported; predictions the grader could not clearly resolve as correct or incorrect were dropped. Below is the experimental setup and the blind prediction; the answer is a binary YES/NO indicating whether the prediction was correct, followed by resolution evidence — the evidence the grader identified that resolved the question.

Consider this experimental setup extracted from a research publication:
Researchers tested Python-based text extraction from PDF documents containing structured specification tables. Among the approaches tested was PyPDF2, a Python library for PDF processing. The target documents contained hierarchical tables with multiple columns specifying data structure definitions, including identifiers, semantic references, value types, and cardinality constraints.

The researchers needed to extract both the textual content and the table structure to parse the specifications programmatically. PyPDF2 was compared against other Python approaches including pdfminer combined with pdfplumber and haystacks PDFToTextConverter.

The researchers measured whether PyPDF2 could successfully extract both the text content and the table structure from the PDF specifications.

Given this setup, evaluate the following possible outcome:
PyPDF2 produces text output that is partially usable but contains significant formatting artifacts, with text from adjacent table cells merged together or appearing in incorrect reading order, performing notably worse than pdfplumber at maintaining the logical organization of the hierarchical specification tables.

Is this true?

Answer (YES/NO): NO